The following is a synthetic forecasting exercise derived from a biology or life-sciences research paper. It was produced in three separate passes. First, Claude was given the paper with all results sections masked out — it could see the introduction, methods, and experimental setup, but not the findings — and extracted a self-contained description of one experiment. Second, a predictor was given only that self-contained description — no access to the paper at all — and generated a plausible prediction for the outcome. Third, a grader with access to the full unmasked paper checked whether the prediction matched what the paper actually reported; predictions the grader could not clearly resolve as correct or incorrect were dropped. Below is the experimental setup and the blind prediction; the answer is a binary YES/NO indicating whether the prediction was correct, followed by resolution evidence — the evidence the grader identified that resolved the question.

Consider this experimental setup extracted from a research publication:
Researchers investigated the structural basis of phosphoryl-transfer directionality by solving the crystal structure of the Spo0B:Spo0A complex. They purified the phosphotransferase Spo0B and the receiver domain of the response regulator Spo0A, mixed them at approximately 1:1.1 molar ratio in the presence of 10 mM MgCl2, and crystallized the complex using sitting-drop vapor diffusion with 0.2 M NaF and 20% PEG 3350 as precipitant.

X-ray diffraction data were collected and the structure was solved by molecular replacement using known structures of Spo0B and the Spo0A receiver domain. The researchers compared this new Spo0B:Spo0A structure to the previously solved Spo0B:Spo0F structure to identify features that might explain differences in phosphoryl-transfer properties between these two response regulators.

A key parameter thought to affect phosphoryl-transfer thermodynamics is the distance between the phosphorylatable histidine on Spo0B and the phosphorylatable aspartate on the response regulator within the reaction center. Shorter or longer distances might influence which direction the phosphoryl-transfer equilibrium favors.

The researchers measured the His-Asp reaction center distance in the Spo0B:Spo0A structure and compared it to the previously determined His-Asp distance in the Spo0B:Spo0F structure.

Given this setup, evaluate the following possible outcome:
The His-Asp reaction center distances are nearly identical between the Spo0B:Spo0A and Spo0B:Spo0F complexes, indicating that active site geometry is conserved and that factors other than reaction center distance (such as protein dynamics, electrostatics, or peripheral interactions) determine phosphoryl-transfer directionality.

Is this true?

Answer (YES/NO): NO